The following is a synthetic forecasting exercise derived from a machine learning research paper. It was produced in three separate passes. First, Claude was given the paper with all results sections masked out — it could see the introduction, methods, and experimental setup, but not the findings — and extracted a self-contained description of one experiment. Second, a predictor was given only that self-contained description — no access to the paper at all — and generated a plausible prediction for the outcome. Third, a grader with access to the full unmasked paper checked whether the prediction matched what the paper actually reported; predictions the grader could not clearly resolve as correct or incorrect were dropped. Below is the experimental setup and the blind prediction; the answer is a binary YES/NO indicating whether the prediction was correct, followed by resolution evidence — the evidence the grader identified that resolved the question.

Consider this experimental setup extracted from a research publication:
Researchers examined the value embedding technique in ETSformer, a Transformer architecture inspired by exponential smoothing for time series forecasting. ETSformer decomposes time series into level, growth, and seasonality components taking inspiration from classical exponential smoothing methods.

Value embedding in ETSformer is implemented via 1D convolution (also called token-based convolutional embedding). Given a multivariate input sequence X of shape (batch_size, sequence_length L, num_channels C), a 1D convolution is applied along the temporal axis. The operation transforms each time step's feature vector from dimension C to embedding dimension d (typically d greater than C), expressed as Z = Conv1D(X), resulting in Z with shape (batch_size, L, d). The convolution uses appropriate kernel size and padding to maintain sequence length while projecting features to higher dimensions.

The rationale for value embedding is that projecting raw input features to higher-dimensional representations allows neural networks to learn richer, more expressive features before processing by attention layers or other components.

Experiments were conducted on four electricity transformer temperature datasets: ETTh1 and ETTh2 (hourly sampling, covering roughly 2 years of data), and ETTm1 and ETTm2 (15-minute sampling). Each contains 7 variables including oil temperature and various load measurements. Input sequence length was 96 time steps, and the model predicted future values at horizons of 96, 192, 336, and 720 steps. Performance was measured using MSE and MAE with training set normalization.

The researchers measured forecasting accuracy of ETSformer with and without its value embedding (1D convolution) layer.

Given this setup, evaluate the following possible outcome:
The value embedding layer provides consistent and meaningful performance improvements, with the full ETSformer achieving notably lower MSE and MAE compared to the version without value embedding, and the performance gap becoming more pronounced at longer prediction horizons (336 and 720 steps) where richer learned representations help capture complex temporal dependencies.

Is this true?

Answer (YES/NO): NO